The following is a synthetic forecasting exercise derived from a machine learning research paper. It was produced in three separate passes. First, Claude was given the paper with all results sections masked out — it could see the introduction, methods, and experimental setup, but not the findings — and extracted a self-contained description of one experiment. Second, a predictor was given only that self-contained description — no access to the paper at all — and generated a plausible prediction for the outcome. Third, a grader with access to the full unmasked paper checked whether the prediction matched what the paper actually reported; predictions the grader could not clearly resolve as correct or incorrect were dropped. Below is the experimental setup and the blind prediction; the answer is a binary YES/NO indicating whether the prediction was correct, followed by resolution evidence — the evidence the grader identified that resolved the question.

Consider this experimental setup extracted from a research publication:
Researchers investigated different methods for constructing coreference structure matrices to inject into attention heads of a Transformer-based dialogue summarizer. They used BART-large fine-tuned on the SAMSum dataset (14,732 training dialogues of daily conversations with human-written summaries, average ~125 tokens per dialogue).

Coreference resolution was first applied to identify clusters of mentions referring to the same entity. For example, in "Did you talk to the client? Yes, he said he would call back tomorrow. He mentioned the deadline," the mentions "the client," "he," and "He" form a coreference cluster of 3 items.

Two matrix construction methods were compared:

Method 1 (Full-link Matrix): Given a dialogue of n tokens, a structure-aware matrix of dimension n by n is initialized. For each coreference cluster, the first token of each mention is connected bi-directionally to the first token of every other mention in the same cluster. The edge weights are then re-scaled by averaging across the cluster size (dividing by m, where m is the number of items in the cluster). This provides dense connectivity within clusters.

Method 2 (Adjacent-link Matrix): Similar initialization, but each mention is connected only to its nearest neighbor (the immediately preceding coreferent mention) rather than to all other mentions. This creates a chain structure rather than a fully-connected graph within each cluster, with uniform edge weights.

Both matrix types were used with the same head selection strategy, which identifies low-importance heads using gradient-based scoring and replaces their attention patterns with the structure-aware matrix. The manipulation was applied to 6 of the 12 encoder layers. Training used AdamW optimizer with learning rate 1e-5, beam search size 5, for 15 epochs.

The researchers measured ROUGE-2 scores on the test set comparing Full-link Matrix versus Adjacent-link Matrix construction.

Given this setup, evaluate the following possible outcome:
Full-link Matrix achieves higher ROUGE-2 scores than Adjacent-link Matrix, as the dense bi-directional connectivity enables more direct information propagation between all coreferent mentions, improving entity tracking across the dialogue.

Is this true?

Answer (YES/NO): NO